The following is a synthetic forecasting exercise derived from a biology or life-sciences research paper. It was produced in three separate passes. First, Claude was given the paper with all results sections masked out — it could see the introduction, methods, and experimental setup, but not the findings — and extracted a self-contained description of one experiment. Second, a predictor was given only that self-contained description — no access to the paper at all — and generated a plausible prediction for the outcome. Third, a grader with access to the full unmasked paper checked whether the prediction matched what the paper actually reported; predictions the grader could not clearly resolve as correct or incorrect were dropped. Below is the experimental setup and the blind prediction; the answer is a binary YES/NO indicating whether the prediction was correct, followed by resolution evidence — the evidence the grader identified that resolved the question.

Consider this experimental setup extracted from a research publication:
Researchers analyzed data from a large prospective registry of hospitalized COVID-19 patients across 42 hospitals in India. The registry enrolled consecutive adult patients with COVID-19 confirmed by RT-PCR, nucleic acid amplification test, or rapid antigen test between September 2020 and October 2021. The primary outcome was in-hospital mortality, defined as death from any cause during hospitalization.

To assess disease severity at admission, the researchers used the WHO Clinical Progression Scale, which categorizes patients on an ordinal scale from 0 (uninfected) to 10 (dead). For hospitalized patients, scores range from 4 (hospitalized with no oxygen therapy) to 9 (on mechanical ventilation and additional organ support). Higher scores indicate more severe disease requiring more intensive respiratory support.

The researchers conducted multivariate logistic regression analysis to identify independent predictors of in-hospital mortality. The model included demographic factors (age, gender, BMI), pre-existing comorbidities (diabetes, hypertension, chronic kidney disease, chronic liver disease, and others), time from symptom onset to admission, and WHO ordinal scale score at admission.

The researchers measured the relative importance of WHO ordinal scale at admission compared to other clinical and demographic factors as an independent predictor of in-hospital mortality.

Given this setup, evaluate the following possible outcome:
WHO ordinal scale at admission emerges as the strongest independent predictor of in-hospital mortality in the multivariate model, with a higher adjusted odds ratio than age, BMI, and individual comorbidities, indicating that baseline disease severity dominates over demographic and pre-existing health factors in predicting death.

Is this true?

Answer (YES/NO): YES